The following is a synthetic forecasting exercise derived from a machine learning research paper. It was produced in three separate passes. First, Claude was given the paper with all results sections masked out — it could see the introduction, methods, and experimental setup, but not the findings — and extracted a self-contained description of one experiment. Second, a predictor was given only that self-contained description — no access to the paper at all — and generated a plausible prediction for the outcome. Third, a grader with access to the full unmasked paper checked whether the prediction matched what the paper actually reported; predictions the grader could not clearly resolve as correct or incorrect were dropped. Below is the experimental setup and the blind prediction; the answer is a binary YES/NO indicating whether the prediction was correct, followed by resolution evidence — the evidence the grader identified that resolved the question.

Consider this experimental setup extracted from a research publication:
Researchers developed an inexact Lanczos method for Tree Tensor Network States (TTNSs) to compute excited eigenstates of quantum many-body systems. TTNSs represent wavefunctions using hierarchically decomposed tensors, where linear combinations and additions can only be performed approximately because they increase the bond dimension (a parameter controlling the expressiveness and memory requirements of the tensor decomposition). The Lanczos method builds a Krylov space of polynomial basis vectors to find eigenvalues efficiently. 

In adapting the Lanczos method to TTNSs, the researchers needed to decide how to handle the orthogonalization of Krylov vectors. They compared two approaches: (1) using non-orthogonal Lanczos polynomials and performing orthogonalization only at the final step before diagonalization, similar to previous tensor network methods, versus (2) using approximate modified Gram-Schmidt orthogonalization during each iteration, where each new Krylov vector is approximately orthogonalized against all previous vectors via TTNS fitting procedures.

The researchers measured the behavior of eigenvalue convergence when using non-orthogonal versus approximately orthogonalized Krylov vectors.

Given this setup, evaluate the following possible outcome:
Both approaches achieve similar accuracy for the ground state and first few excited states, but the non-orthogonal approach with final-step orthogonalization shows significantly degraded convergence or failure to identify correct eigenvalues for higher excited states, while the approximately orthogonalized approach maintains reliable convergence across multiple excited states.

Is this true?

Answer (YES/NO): NO